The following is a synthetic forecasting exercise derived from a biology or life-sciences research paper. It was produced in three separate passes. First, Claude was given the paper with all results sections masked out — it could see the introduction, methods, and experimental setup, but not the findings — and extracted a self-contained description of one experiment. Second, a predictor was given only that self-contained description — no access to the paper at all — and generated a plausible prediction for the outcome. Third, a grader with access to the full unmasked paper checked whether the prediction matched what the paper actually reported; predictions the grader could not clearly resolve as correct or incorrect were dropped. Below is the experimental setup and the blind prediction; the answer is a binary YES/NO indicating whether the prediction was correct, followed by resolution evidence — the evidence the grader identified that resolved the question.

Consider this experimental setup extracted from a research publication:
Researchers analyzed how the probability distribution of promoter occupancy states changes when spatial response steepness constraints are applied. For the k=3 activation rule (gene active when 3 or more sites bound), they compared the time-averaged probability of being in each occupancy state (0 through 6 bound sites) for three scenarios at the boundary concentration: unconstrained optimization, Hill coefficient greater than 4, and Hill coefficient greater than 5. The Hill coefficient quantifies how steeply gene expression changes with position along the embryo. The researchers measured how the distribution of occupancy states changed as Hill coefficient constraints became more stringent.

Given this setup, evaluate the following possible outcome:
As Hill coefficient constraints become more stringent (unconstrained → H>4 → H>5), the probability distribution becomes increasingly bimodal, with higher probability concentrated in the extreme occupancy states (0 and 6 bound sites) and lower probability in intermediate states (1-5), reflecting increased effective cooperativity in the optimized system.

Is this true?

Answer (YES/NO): YES